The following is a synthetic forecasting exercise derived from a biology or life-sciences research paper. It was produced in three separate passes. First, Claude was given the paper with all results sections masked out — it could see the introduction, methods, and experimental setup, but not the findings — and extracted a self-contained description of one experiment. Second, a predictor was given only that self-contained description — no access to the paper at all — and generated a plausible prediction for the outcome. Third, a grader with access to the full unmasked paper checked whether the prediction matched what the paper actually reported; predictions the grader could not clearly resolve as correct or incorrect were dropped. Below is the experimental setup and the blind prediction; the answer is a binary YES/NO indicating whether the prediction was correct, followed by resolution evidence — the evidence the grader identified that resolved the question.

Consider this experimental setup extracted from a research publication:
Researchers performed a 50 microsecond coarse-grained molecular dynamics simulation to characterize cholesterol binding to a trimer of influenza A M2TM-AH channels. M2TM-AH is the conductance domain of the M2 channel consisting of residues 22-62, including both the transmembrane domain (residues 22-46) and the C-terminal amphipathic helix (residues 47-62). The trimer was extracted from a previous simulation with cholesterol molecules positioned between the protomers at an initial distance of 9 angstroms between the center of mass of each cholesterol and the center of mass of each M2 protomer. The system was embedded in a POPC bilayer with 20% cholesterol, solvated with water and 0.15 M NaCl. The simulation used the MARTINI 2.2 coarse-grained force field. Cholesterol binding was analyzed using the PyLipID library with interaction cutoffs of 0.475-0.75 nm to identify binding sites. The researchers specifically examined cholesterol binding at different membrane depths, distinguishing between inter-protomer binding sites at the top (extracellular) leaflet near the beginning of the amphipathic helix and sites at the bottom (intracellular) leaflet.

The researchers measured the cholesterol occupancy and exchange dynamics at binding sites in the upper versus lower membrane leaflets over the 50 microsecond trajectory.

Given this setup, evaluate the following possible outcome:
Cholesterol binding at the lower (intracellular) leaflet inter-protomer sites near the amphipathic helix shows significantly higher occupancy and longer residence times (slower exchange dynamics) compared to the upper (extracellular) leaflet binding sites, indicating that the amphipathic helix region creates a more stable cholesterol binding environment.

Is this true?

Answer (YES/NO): NO